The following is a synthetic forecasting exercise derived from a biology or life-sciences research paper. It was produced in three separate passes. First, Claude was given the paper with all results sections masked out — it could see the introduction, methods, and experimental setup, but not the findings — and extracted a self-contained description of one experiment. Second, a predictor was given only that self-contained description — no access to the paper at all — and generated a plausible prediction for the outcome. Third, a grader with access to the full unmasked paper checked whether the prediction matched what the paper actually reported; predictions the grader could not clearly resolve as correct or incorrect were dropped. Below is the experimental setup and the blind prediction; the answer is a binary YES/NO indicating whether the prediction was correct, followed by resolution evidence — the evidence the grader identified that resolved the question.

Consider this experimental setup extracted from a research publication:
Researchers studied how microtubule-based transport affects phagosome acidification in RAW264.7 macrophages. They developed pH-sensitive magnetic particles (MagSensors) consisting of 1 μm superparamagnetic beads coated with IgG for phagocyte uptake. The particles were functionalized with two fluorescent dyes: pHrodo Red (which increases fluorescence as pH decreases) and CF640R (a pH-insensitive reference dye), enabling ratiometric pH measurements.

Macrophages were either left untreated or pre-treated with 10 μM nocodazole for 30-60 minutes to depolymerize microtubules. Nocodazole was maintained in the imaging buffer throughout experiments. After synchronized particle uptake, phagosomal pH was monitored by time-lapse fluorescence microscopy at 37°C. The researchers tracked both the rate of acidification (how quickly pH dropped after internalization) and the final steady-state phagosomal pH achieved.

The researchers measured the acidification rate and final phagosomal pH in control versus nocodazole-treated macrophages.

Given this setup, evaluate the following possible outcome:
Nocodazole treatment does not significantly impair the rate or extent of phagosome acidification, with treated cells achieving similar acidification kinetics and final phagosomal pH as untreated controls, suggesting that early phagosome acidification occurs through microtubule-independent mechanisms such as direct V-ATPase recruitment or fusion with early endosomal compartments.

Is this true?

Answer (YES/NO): NO